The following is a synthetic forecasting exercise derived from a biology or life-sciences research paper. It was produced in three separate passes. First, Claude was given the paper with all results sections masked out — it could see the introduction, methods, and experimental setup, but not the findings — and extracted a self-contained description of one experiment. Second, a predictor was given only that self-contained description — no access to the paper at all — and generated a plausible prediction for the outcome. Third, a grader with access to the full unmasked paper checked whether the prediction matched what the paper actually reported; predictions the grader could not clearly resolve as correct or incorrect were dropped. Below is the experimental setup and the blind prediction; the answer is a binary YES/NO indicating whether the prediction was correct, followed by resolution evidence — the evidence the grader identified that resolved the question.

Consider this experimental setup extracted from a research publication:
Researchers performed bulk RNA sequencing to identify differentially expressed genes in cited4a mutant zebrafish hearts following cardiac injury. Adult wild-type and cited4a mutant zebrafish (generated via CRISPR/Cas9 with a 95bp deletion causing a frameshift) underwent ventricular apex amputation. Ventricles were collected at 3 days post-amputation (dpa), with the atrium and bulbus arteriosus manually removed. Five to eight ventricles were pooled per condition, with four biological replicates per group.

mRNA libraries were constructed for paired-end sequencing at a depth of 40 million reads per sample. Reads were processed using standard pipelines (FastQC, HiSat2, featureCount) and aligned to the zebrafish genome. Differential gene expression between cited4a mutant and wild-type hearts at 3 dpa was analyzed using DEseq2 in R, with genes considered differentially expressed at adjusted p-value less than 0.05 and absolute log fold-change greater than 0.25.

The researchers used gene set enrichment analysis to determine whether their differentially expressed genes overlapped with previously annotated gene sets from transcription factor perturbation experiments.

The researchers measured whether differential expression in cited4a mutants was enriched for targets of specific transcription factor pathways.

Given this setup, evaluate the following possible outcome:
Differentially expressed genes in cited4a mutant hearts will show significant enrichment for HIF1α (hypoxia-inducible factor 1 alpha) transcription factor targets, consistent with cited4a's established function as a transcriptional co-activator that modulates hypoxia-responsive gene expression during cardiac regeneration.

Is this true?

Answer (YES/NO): NO